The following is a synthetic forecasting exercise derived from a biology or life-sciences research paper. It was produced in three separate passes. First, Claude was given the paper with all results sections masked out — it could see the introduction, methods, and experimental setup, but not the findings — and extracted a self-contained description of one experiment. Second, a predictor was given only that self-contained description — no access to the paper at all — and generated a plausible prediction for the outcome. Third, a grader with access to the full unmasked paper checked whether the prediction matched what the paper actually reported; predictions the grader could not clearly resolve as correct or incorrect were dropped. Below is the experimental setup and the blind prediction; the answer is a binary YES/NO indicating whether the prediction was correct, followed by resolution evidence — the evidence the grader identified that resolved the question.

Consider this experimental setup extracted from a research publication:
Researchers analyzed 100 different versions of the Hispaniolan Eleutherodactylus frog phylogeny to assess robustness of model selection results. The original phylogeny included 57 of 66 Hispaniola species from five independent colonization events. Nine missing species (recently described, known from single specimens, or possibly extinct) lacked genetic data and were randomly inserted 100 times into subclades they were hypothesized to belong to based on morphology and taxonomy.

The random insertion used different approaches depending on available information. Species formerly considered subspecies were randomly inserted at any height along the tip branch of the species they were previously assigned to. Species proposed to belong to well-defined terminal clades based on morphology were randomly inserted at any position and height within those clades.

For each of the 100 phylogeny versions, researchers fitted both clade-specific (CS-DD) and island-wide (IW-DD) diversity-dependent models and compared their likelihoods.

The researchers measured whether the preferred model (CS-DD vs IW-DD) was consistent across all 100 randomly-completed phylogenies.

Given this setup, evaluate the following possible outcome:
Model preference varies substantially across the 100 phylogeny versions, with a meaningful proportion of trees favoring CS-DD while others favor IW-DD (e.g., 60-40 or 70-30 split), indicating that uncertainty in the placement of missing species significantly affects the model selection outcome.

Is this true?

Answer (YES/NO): NO